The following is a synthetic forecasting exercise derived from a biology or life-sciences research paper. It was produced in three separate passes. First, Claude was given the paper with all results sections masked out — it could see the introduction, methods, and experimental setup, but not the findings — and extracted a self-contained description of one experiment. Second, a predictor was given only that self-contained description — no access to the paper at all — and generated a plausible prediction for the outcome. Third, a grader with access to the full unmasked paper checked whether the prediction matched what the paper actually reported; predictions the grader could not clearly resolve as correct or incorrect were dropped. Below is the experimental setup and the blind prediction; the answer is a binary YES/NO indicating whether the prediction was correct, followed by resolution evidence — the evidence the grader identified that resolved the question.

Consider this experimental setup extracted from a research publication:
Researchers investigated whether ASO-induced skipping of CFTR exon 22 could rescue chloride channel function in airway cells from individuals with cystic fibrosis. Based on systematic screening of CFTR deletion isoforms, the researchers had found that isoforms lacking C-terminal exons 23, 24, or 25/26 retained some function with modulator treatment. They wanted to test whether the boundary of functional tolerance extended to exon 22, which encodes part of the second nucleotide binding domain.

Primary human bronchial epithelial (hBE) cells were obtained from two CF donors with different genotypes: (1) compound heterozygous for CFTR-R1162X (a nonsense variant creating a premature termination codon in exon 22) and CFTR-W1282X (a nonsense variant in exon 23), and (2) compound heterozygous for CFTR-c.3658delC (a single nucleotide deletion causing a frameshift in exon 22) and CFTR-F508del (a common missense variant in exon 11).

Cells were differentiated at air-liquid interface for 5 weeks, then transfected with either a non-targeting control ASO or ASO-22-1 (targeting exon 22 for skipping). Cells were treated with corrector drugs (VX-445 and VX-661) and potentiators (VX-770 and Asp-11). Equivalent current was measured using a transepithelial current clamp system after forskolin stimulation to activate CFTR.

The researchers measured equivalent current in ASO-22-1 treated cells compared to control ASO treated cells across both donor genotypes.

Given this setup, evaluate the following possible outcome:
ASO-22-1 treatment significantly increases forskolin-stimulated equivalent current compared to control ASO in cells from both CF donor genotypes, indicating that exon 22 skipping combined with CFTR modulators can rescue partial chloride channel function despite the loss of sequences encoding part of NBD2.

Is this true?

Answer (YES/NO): NO